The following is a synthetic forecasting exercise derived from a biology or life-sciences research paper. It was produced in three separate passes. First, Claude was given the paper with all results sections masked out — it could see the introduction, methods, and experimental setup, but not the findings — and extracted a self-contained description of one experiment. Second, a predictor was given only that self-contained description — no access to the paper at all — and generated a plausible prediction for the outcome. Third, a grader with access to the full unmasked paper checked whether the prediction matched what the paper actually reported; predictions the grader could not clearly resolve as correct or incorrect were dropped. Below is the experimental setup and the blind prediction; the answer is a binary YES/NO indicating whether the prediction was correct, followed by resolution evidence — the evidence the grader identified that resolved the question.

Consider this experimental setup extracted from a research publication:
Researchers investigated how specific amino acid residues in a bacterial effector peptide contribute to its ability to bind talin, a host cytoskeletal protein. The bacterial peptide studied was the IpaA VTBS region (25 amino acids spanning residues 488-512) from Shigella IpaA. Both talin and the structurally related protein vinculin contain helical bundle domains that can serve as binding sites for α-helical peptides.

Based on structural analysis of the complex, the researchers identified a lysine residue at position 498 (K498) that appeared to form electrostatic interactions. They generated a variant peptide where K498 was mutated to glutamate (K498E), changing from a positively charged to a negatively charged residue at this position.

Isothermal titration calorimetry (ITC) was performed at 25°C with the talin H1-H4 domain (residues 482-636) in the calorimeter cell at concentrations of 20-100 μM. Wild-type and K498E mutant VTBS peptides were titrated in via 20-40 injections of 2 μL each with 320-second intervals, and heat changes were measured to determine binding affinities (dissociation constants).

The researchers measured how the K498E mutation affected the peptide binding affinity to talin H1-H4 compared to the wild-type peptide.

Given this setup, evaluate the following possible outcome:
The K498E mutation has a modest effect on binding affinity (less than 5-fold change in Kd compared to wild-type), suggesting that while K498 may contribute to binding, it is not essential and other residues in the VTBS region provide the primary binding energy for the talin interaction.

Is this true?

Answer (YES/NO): YES